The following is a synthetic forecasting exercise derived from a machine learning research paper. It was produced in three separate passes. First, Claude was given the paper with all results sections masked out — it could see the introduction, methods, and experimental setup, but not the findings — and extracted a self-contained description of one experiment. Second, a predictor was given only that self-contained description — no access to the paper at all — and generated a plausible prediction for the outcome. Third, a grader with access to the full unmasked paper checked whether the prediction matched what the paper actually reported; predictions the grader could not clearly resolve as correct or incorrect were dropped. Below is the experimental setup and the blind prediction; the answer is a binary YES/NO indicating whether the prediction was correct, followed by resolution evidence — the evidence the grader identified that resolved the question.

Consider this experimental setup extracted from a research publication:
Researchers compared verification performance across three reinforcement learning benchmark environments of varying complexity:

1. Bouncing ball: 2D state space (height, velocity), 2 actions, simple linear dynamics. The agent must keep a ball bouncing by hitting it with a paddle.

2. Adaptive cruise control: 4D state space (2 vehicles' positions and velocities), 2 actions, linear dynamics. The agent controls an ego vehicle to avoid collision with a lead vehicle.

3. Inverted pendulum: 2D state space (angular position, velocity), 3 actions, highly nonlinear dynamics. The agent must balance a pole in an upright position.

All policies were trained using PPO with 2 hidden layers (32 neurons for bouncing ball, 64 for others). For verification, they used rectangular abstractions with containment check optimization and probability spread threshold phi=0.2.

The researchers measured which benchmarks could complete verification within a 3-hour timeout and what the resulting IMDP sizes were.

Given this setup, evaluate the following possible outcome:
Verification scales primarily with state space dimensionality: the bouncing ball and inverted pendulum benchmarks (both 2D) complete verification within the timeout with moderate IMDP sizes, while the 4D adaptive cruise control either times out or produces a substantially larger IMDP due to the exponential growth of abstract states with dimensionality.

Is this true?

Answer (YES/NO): NO